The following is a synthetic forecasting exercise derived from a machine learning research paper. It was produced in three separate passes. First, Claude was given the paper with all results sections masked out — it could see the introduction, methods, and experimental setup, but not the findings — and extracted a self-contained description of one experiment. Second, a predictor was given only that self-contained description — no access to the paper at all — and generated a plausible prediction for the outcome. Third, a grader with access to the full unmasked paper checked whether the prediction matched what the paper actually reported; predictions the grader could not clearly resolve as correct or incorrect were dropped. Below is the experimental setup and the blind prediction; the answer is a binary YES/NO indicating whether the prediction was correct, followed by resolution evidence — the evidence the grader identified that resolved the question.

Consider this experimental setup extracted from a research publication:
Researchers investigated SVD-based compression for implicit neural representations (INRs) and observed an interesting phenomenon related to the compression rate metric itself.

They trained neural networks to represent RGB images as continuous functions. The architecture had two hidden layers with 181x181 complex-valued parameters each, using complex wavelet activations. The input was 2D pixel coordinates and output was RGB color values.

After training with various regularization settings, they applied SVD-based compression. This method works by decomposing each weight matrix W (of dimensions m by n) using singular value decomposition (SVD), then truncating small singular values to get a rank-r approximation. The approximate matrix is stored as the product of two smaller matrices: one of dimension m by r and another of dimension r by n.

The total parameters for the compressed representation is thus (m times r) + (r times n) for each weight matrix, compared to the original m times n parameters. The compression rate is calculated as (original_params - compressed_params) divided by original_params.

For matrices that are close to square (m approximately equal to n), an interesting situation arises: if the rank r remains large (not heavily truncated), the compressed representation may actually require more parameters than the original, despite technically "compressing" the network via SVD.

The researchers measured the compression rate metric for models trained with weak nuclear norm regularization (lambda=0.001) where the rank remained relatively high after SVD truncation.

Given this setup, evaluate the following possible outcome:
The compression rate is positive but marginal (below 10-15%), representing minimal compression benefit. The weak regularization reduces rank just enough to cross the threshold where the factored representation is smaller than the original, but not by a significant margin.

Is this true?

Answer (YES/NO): NO